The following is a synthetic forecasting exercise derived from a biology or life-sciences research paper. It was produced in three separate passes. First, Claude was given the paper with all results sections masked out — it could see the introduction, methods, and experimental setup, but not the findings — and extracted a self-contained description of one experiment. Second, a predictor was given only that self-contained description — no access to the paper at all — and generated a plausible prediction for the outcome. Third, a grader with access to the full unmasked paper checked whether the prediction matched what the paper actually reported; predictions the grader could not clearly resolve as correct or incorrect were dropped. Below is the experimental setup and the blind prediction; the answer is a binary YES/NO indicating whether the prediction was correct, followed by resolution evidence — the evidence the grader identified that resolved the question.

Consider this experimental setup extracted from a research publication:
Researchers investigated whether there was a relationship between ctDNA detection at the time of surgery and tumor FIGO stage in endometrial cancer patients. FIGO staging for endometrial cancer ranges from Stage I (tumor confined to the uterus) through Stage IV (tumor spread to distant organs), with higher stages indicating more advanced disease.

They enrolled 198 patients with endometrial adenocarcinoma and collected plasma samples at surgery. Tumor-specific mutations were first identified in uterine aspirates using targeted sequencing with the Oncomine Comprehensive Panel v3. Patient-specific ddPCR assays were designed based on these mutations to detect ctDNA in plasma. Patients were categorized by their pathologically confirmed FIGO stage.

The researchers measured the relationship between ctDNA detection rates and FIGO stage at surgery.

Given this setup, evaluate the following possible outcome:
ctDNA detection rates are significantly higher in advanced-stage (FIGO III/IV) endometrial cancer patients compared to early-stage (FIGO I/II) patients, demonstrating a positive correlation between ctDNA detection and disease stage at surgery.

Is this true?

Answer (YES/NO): YES